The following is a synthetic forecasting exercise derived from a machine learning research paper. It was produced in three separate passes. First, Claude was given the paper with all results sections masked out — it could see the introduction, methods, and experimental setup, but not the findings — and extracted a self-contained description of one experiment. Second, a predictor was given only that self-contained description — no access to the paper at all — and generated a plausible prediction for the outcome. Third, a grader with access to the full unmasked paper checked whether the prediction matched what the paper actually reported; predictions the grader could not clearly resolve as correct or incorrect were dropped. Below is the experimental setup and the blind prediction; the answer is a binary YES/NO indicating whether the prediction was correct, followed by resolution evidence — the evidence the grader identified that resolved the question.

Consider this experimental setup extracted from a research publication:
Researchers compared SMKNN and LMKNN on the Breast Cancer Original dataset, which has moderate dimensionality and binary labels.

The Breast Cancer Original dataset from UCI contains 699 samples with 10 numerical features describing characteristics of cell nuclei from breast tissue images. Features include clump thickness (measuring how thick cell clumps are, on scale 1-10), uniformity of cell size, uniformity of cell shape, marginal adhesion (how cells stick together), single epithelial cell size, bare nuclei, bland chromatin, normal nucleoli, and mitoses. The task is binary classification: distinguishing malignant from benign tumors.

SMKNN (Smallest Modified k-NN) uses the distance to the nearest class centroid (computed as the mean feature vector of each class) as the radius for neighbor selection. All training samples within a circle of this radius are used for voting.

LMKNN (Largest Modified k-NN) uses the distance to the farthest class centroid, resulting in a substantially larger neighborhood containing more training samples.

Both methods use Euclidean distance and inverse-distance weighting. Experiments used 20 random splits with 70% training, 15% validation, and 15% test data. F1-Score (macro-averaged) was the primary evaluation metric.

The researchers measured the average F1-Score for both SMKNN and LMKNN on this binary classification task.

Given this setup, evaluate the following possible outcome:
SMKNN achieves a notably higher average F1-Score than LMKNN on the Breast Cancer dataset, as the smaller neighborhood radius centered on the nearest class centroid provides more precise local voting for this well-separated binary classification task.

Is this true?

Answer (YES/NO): YES